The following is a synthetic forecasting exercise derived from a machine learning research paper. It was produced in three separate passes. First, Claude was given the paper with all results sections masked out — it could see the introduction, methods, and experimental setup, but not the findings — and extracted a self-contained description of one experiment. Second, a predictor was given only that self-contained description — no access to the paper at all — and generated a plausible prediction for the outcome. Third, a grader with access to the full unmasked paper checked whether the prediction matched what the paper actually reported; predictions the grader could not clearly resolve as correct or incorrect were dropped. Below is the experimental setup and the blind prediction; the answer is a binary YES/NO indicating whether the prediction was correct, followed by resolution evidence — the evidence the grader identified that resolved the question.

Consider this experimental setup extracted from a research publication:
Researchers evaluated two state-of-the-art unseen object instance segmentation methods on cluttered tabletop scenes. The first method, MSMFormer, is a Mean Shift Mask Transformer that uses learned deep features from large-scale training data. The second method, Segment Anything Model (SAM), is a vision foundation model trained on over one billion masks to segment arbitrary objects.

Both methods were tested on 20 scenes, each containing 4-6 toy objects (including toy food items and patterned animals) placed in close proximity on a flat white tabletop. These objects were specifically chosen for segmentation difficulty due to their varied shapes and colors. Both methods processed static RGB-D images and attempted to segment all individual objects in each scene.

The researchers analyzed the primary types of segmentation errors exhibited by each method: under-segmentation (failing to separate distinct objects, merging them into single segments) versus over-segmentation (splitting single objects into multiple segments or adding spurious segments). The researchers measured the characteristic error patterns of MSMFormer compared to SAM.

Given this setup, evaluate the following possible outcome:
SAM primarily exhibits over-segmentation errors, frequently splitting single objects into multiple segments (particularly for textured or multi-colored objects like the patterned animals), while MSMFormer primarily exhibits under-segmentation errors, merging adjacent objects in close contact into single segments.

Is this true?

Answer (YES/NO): YES